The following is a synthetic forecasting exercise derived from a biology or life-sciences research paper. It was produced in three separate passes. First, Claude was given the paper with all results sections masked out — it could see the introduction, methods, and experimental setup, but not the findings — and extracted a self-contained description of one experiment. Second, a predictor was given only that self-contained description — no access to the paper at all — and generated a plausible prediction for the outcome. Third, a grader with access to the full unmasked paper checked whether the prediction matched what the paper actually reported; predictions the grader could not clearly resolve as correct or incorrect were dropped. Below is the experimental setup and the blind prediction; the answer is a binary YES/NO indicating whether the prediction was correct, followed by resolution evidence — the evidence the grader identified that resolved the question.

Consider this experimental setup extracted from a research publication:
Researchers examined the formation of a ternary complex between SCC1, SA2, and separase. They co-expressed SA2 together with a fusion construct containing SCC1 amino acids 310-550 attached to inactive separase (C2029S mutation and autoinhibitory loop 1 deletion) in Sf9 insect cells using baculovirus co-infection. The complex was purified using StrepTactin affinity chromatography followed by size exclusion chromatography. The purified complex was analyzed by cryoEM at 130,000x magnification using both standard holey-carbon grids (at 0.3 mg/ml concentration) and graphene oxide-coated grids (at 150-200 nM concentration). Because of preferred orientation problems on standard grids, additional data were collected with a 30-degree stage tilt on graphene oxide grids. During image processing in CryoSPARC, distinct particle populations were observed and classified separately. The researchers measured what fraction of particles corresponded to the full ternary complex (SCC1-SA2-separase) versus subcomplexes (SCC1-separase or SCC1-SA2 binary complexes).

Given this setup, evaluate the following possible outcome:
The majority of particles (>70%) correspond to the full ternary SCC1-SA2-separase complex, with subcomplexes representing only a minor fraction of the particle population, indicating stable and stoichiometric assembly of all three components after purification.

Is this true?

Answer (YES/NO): NO